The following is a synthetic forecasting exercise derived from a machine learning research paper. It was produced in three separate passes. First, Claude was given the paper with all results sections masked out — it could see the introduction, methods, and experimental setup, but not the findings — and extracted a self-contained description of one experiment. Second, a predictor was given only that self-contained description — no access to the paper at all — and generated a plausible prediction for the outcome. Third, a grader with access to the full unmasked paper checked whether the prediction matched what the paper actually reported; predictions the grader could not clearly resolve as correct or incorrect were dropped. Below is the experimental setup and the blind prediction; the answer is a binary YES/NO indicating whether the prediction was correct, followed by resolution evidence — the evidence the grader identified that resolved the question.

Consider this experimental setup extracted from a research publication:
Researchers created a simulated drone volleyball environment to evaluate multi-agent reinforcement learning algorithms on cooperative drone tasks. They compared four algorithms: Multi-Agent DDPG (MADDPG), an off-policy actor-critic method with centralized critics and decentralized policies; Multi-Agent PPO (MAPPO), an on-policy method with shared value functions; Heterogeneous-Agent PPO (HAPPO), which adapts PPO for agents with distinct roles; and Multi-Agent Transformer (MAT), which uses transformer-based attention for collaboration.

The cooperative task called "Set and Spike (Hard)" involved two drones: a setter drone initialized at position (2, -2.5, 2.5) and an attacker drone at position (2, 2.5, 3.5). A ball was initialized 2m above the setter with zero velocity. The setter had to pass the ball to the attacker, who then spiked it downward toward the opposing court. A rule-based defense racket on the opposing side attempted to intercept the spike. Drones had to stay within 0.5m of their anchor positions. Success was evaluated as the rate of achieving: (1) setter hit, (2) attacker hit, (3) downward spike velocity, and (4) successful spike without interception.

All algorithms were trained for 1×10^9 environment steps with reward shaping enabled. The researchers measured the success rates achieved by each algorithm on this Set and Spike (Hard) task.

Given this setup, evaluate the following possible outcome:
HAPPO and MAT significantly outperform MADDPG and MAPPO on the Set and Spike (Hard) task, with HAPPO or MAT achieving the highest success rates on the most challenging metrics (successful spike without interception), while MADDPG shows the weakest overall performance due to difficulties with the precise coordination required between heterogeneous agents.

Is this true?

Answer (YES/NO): NO